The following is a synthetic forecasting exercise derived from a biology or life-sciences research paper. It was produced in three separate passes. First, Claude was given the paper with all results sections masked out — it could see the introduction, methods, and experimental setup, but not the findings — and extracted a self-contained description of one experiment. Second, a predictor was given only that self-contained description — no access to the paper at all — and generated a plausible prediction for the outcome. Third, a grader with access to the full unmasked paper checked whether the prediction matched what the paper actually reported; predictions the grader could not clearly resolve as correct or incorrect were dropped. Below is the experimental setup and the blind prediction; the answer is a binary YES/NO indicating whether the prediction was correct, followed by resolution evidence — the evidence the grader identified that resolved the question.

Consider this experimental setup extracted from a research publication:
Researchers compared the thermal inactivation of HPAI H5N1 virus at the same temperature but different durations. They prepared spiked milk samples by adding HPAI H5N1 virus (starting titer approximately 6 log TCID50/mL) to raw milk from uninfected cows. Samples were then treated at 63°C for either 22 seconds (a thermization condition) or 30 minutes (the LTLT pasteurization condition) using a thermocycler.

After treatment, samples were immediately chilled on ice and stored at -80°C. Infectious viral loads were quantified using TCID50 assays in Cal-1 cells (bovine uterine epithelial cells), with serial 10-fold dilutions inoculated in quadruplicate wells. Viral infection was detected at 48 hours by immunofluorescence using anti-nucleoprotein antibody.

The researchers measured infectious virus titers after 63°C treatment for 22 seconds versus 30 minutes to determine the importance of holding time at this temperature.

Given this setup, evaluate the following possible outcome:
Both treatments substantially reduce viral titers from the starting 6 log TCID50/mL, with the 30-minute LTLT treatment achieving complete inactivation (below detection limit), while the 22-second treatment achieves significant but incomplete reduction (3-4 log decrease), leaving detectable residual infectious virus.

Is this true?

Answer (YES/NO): NO